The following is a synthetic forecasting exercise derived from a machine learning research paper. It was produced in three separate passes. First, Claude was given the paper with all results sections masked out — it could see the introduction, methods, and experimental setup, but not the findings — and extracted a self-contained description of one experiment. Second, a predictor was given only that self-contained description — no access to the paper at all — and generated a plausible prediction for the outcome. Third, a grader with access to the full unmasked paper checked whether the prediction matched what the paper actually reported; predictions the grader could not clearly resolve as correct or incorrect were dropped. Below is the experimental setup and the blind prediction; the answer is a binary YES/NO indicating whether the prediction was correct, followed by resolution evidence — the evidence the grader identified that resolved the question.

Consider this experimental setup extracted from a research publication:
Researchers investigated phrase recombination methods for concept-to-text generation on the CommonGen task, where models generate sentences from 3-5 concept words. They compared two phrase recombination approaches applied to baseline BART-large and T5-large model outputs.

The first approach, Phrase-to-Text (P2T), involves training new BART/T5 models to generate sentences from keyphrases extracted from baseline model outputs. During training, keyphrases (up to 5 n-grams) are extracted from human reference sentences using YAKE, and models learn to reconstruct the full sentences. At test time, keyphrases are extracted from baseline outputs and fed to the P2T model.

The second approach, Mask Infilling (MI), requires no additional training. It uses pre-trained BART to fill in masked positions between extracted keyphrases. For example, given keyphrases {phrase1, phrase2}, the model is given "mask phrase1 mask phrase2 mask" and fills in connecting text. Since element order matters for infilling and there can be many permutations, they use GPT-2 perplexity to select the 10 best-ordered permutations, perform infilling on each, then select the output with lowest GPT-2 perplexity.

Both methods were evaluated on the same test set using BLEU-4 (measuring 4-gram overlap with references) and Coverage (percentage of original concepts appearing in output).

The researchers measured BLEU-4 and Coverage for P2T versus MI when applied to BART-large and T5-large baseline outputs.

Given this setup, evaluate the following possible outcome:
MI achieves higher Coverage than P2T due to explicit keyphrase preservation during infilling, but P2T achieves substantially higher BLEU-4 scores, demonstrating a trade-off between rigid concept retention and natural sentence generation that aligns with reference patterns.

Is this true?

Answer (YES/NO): NO